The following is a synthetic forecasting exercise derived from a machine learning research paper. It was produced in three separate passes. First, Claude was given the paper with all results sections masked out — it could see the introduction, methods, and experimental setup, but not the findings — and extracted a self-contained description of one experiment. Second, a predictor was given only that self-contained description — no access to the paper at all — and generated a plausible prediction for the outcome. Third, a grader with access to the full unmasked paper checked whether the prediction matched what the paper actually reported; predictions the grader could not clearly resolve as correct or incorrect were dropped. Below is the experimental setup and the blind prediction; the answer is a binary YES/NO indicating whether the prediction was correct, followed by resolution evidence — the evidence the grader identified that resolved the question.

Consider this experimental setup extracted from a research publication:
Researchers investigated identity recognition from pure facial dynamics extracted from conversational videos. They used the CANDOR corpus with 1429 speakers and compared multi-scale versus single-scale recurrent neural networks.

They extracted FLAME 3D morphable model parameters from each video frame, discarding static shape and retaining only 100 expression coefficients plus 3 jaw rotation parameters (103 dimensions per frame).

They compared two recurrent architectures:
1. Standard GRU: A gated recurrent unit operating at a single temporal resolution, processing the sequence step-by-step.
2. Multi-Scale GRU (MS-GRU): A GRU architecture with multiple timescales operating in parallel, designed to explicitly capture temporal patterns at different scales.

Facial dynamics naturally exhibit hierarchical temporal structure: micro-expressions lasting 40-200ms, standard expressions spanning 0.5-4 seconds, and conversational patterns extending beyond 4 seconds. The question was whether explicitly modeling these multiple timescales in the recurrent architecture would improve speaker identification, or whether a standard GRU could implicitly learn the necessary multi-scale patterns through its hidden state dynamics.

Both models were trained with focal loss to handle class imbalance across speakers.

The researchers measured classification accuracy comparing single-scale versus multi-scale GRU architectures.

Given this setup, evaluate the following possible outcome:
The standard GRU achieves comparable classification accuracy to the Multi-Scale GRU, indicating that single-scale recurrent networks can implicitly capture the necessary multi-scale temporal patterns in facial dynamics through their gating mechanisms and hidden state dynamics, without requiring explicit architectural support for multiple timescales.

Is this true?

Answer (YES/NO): NO